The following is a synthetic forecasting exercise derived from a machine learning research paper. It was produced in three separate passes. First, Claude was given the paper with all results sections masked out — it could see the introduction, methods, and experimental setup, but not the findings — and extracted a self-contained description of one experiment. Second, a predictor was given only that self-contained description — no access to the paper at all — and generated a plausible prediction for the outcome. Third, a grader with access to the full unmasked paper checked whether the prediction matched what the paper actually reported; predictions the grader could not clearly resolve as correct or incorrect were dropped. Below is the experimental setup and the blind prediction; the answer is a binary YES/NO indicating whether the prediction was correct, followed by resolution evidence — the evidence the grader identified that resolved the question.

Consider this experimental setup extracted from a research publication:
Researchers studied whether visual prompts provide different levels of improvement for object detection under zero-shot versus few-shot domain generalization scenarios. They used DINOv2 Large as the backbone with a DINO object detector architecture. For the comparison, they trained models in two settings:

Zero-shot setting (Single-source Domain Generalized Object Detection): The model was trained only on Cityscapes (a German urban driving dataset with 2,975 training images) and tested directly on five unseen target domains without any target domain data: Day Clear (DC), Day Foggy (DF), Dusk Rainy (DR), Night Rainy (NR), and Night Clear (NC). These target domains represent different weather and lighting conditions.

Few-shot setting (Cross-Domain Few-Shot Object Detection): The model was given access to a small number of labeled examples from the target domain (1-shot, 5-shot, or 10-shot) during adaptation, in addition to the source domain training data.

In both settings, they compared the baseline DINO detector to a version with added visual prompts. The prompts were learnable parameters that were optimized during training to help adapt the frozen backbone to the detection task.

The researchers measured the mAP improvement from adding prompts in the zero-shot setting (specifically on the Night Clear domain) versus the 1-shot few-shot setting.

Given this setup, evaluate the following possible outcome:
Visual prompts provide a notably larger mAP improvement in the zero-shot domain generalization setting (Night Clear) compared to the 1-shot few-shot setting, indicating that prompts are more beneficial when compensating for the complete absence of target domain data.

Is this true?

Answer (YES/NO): NO